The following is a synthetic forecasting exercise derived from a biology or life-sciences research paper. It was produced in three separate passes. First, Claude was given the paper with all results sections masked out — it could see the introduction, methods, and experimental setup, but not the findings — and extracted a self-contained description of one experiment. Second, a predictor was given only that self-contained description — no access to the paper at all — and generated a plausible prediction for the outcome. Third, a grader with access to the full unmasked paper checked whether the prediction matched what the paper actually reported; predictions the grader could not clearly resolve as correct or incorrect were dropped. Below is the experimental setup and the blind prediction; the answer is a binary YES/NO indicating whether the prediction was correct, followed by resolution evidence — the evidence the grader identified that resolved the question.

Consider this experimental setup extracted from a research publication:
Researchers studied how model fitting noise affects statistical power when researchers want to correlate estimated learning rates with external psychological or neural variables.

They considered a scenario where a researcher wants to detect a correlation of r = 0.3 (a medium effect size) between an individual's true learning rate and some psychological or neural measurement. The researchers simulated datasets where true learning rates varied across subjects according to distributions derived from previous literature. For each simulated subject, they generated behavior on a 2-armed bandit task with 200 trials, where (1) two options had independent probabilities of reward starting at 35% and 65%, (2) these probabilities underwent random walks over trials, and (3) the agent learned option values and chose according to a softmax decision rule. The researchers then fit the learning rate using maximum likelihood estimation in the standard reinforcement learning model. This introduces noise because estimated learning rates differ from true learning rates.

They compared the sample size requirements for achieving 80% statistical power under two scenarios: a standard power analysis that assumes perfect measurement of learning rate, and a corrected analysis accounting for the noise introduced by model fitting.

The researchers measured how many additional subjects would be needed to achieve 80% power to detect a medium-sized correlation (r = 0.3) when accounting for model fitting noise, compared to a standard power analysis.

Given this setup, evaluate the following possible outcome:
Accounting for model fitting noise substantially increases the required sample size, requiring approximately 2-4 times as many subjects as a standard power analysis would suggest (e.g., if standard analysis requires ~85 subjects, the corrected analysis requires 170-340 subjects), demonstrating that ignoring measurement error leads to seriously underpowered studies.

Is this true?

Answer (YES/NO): NO